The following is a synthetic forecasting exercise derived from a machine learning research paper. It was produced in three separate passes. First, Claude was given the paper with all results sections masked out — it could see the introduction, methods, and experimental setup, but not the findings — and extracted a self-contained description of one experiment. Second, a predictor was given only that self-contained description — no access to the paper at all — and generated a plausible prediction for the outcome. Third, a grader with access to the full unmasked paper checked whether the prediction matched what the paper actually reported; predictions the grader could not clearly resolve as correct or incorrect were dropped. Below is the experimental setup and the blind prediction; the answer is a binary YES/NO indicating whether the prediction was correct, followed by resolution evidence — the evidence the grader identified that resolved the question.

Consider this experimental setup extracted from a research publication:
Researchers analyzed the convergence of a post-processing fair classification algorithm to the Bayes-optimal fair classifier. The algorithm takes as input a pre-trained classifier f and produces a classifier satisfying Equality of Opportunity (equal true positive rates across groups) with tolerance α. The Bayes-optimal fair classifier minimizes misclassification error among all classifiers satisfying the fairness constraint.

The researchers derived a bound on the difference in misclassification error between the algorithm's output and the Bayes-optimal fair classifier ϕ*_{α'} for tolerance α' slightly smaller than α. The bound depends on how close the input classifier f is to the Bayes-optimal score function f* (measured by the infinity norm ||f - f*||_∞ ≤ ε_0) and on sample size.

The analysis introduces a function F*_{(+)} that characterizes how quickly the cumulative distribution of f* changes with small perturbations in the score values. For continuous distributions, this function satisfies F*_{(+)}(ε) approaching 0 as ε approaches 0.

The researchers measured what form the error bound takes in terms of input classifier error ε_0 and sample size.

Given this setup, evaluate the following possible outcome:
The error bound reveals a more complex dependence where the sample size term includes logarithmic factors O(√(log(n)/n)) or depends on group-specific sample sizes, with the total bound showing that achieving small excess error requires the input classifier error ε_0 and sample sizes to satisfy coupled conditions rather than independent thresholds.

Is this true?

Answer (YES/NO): NO